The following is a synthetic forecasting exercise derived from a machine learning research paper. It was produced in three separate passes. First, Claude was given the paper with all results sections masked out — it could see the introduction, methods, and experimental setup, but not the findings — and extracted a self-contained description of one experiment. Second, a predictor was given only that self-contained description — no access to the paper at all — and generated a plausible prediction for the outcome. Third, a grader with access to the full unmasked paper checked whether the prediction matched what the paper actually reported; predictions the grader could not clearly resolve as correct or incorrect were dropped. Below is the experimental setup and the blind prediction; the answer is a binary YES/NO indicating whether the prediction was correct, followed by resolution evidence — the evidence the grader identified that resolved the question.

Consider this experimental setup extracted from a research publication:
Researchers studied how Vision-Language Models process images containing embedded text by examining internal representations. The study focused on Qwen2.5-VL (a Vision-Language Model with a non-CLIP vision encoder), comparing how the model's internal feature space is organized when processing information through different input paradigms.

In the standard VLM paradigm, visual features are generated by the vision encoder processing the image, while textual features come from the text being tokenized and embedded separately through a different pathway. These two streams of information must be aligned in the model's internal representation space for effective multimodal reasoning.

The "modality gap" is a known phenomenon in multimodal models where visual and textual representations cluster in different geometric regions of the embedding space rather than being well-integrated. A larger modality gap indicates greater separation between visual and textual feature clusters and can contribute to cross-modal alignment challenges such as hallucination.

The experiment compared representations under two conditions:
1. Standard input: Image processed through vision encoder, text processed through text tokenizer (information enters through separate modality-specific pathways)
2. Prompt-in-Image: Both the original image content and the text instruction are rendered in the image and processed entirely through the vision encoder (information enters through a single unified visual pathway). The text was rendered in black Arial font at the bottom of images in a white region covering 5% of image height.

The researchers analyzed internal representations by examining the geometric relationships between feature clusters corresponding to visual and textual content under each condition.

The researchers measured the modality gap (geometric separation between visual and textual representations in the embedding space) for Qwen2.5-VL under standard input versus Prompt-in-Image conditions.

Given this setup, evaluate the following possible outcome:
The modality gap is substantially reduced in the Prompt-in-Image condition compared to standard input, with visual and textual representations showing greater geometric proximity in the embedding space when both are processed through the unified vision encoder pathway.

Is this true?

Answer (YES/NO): YES